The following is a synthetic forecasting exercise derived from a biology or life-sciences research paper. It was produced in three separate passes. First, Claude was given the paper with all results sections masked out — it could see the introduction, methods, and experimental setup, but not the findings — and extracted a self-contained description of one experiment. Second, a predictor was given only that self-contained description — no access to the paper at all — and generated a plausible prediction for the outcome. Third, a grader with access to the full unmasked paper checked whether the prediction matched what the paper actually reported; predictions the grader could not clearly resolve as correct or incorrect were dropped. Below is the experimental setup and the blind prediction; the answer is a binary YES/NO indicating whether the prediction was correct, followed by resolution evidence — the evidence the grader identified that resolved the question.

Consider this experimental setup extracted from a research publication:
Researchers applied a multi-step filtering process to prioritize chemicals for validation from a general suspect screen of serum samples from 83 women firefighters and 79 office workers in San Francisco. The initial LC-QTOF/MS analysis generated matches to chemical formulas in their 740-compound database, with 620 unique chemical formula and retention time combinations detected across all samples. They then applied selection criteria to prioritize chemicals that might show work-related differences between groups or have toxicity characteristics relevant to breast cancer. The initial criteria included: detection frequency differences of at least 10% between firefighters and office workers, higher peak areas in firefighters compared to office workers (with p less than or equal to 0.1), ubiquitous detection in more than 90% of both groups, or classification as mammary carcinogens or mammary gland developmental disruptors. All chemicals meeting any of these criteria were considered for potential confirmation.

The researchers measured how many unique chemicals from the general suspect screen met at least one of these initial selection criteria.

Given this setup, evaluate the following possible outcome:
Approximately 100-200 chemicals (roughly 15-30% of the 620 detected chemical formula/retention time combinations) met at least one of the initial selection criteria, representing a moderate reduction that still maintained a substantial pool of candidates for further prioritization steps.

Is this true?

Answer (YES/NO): NO